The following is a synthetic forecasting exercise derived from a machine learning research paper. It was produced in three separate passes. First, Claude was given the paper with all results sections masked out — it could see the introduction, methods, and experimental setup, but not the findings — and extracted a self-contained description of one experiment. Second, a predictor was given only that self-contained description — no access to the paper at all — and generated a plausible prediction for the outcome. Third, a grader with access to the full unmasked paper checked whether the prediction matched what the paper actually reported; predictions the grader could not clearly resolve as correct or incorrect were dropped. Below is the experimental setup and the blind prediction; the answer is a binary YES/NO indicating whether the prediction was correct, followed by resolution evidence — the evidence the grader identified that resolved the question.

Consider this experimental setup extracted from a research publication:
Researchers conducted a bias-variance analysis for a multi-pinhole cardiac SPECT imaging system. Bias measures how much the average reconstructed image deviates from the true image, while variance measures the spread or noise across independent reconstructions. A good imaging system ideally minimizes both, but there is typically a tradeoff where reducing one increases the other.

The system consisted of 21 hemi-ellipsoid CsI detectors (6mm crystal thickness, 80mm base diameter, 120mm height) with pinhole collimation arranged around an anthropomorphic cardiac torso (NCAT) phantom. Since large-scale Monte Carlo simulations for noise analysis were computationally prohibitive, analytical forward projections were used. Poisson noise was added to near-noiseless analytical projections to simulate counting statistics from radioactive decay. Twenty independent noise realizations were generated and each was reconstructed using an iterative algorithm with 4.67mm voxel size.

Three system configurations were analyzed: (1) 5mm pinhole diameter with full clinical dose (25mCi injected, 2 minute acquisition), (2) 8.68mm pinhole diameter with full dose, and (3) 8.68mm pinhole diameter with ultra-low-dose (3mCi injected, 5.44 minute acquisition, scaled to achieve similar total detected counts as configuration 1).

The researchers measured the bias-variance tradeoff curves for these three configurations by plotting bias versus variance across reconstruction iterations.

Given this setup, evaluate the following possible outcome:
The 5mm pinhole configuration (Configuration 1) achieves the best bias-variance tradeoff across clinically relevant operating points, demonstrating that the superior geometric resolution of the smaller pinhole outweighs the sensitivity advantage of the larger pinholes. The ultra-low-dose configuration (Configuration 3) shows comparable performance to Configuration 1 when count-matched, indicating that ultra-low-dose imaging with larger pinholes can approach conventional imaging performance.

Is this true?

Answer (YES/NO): NO